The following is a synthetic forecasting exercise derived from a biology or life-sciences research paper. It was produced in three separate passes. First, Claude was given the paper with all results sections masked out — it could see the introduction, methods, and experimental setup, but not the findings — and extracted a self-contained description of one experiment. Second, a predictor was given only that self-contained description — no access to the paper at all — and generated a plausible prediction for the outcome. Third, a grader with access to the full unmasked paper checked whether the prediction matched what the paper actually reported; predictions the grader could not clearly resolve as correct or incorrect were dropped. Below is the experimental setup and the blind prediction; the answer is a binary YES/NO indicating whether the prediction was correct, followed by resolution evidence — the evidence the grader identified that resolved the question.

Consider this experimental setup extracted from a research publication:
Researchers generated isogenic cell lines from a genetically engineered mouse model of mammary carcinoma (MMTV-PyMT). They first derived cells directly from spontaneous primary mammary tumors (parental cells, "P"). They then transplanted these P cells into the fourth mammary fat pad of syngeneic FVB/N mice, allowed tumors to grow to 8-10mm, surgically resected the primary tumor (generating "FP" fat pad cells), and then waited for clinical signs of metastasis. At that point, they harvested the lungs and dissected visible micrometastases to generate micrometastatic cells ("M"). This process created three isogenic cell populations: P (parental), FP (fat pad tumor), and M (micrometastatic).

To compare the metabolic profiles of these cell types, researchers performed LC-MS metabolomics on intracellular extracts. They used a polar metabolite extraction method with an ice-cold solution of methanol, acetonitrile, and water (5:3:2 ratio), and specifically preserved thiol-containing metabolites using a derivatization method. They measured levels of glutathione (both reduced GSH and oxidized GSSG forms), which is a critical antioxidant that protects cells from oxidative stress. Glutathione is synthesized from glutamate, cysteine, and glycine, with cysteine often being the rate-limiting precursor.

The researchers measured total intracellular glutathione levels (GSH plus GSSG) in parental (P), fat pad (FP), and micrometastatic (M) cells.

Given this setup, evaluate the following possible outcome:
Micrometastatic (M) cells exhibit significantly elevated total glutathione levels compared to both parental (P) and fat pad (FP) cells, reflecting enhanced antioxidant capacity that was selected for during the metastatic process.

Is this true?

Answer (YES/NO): NO